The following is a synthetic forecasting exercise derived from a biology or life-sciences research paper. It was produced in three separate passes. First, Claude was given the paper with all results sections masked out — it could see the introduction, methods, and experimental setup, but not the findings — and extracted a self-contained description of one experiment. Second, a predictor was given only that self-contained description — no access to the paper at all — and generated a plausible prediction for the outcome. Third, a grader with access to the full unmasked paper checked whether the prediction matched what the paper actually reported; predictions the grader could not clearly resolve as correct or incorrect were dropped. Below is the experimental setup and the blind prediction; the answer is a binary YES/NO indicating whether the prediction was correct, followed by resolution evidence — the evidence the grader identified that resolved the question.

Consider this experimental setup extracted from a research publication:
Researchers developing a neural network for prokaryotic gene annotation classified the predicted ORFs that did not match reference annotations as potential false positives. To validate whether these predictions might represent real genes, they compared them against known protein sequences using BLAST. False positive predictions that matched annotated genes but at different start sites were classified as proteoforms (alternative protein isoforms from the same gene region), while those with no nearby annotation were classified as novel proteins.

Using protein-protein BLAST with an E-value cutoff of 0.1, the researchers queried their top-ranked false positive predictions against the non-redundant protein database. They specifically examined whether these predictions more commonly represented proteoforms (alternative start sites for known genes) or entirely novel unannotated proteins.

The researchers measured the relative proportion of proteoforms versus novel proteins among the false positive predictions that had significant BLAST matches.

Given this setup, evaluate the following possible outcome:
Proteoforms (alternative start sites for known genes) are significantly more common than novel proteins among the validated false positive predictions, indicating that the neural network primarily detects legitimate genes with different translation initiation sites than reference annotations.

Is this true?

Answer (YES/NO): YES